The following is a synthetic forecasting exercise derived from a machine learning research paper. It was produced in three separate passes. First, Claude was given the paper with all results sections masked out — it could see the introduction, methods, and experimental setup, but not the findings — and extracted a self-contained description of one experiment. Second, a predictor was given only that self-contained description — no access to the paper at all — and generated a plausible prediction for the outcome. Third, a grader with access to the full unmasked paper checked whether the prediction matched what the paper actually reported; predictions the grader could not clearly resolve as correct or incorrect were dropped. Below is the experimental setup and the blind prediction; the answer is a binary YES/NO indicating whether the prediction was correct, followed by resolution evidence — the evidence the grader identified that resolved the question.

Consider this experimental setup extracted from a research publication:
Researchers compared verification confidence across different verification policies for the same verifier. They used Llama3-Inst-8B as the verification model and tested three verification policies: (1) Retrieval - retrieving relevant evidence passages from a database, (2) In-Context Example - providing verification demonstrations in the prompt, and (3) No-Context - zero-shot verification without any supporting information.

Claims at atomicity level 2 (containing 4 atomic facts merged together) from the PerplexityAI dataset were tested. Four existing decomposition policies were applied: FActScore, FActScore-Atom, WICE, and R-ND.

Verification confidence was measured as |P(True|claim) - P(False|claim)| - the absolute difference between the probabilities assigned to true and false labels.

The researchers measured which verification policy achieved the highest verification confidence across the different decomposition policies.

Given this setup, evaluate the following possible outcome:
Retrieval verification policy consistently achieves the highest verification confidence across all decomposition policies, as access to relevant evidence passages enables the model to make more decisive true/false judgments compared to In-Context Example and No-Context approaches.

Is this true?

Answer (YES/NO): NO